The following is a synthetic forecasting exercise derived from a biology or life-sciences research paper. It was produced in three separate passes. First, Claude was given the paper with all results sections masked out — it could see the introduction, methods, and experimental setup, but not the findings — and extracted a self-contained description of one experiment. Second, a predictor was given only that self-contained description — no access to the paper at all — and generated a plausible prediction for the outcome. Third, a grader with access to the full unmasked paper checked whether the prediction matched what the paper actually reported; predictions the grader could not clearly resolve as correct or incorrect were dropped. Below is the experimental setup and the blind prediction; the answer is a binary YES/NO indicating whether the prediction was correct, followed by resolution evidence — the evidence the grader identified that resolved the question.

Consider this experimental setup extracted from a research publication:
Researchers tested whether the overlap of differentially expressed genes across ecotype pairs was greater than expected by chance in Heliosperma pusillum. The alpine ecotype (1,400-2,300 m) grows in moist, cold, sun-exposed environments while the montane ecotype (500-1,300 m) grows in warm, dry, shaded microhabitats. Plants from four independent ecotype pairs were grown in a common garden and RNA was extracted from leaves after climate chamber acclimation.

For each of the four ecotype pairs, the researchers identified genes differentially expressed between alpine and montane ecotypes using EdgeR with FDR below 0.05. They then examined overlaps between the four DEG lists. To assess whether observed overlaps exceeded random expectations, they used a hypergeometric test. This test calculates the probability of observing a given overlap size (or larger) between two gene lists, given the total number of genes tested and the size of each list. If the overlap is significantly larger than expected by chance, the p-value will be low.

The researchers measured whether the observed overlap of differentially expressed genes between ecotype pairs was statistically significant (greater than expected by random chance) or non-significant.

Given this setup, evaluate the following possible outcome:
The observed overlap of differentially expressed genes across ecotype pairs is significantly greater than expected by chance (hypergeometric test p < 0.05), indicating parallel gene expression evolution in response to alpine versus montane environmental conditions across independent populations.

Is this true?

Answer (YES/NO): YES